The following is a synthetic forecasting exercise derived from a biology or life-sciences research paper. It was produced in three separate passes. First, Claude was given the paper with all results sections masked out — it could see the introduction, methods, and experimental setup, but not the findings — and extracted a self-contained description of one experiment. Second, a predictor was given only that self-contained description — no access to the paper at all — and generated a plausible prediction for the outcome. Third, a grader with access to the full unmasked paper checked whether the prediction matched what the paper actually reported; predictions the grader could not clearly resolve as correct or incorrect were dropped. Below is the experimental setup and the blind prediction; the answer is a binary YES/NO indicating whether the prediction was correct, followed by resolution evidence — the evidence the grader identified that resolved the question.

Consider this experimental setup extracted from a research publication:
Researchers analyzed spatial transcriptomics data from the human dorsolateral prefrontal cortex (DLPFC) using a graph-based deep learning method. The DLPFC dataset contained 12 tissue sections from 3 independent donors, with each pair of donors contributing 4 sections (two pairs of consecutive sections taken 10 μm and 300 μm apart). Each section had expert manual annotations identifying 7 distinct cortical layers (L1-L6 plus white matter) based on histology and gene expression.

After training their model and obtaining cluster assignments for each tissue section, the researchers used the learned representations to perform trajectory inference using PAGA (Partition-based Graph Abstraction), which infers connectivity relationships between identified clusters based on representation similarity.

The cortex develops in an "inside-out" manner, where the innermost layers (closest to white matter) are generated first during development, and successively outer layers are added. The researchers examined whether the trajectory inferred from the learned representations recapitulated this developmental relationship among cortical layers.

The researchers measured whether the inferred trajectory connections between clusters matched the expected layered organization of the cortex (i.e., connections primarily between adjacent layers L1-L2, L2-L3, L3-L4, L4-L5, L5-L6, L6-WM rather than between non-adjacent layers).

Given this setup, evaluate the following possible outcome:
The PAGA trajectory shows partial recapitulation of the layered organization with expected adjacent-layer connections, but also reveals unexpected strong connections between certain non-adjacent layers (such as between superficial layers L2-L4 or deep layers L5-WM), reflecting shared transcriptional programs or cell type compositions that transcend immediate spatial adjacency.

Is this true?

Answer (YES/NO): NO